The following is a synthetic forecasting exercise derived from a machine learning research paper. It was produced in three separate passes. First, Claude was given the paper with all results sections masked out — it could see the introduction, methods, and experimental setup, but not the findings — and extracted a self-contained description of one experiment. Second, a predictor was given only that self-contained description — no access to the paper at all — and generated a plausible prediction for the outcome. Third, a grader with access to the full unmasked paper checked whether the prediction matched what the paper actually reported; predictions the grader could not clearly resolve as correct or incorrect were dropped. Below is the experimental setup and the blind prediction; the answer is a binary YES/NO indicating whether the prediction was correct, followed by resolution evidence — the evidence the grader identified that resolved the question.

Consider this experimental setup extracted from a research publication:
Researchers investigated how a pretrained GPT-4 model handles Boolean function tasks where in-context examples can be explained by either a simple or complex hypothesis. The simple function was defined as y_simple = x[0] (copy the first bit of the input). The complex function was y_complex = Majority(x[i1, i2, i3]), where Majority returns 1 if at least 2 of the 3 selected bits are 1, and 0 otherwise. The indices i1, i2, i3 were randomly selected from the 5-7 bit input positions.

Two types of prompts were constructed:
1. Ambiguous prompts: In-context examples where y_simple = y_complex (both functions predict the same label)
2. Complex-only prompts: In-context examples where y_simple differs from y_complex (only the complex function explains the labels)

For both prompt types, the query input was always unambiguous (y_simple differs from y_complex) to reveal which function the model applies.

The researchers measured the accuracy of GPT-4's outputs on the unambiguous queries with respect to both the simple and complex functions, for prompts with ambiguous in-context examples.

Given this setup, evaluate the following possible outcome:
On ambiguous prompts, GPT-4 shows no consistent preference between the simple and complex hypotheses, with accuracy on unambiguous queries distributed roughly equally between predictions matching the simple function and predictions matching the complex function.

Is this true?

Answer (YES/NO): NO